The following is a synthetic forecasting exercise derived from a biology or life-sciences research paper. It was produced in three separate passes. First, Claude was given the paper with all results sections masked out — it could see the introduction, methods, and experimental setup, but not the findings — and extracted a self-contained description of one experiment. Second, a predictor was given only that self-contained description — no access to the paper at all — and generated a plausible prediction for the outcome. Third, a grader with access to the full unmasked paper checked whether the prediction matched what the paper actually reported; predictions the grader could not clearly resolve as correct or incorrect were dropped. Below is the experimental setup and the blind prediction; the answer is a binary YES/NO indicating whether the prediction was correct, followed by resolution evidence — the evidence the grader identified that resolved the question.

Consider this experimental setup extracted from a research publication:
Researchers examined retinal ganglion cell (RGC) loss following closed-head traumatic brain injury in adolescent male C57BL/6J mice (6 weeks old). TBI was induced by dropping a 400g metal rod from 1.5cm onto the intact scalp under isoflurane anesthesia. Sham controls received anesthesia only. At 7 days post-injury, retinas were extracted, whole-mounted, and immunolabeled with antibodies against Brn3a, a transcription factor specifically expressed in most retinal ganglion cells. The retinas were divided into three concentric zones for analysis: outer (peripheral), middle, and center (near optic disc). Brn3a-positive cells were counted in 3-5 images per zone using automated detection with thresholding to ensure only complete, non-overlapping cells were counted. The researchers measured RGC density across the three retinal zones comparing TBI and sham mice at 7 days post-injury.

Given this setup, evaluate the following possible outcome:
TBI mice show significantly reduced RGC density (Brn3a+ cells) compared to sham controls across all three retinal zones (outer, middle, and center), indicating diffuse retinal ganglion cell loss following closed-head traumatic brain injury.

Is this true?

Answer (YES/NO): YES